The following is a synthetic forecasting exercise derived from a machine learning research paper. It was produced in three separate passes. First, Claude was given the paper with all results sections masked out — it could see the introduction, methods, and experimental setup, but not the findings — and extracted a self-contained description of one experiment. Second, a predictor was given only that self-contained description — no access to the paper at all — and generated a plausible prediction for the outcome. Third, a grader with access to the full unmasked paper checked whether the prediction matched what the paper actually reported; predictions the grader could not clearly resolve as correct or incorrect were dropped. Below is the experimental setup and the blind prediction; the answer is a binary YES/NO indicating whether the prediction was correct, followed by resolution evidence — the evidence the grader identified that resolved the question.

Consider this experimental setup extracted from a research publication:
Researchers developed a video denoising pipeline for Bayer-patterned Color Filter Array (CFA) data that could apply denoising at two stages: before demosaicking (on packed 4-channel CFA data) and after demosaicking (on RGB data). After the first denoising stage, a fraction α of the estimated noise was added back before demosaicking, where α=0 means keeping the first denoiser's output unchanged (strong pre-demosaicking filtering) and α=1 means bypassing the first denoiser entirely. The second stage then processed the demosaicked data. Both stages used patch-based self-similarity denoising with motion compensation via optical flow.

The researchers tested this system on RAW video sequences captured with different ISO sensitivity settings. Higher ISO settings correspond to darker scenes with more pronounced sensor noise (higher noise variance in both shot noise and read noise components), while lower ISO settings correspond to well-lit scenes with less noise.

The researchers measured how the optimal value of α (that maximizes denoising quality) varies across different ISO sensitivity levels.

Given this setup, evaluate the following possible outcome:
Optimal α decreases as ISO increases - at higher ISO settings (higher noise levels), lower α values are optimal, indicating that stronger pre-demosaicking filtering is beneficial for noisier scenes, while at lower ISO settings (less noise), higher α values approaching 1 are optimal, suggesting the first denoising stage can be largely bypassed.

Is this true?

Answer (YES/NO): NO